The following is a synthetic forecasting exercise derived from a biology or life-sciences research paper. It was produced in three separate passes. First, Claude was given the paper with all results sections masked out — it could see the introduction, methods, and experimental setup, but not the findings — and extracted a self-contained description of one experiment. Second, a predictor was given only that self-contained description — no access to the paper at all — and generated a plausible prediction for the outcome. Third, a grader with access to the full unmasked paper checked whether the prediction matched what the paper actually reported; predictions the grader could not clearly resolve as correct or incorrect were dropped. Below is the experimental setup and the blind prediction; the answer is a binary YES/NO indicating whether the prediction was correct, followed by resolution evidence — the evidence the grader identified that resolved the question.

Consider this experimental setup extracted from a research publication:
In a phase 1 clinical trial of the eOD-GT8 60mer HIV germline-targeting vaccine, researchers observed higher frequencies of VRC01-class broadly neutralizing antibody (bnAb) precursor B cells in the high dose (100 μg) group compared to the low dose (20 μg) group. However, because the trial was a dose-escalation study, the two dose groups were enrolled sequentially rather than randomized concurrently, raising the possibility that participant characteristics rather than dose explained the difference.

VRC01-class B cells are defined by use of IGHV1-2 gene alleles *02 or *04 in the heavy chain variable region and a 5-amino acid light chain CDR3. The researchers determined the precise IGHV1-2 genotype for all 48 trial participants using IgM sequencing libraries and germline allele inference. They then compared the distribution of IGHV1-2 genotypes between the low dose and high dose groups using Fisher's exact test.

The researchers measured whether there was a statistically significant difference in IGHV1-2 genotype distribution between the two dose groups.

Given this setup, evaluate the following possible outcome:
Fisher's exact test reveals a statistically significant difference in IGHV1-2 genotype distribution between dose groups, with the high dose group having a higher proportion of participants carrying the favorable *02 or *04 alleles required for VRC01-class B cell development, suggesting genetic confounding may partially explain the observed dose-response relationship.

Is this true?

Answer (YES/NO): NO